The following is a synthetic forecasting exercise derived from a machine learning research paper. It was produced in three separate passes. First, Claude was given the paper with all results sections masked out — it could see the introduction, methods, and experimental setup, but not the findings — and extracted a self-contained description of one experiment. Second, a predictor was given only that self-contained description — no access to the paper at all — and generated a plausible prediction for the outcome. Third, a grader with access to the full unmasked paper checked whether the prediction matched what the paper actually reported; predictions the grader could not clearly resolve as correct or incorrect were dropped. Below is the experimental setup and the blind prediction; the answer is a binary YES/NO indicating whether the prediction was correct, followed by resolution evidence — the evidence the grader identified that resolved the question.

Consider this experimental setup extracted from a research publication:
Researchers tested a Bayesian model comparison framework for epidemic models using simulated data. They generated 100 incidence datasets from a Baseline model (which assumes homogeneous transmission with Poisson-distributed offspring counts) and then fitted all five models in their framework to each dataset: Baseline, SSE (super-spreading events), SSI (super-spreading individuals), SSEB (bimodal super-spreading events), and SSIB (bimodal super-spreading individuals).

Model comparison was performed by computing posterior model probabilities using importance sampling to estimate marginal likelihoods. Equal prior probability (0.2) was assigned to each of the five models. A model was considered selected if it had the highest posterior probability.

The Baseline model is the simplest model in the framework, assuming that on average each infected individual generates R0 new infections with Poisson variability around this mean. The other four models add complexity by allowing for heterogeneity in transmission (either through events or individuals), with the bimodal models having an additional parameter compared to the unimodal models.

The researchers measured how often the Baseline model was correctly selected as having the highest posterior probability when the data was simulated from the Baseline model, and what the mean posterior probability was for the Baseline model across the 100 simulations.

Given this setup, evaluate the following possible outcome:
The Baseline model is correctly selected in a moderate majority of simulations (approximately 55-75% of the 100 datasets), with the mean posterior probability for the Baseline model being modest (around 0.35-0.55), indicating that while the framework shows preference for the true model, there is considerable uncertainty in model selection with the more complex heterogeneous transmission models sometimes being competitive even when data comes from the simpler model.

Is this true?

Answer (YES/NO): NO